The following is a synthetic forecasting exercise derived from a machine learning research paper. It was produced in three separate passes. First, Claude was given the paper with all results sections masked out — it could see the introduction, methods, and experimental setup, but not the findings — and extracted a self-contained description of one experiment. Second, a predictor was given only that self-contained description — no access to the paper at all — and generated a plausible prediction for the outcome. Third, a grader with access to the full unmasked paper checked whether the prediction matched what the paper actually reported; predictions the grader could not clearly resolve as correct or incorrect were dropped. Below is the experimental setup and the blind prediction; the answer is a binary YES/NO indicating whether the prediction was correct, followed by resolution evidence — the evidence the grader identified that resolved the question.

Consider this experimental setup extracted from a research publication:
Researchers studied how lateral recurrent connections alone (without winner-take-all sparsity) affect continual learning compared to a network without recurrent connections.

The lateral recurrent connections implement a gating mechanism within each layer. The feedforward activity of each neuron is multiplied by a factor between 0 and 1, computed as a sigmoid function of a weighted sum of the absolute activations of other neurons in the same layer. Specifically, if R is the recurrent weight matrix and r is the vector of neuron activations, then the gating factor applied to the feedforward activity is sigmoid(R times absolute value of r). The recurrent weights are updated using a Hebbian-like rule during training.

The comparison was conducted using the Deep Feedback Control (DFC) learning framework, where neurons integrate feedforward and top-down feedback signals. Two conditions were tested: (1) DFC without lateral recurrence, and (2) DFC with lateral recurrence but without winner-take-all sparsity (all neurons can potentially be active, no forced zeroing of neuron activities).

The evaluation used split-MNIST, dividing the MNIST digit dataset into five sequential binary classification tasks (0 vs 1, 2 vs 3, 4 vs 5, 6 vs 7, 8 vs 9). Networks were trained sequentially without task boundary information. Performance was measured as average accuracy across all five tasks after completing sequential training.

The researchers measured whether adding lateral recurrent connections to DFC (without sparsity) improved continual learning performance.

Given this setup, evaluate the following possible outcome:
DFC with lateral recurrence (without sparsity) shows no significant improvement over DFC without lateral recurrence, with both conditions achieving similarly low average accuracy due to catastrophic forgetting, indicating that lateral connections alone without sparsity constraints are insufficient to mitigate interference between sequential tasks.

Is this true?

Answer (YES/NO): YES